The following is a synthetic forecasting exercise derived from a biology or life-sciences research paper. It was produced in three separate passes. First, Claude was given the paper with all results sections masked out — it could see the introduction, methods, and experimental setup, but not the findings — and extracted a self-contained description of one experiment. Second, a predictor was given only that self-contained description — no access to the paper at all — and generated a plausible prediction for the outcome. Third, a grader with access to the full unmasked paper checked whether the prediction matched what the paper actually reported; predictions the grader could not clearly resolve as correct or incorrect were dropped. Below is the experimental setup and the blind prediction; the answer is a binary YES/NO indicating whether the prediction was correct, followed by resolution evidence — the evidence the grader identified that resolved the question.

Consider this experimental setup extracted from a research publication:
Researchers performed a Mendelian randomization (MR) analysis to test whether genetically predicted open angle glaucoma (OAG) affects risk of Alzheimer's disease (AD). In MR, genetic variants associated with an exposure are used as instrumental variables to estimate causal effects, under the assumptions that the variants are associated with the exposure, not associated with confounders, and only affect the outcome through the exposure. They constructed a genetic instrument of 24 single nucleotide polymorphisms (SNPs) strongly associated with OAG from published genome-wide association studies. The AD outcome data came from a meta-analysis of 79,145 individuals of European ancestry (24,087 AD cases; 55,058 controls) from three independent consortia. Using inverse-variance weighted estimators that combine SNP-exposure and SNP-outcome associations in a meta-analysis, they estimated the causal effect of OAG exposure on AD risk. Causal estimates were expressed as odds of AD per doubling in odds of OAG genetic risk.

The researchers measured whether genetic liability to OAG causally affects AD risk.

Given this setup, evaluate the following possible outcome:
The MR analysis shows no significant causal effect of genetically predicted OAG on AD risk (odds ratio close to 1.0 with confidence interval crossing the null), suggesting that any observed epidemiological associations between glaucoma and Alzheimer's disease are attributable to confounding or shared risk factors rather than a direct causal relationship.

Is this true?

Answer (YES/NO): YES